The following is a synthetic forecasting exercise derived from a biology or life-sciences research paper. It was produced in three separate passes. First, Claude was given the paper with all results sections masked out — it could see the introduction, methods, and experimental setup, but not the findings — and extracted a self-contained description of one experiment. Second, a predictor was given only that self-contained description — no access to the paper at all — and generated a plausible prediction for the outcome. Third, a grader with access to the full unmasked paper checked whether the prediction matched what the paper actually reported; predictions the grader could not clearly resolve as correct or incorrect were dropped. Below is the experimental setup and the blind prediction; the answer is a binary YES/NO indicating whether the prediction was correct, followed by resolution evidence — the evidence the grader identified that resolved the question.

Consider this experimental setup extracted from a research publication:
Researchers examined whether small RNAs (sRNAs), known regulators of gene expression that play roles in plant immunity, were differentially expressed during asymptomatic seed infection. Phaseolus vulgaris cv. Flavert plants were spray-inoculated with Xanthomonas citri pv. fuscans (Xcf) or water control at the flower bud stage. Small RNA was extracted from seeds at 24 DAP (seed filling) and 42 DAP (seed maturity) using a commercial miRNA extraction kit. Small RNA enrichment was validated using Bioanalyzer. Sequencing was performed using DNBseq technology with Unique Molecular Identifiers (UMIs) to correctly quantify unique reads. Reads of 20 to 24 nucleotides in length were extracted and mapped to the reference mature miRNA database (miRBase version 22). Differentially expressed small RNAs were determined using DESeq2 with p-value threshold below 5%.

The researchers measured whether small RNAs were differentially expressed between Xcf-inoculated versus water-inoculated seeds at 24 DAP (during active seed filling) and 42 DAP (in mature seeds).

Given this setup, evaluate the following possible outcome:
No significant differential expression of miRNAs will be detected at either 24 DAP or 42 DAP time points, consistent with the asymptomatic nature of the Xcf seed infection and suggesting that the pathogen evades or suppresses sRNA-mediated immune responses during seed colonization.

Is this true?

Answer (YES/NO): NO